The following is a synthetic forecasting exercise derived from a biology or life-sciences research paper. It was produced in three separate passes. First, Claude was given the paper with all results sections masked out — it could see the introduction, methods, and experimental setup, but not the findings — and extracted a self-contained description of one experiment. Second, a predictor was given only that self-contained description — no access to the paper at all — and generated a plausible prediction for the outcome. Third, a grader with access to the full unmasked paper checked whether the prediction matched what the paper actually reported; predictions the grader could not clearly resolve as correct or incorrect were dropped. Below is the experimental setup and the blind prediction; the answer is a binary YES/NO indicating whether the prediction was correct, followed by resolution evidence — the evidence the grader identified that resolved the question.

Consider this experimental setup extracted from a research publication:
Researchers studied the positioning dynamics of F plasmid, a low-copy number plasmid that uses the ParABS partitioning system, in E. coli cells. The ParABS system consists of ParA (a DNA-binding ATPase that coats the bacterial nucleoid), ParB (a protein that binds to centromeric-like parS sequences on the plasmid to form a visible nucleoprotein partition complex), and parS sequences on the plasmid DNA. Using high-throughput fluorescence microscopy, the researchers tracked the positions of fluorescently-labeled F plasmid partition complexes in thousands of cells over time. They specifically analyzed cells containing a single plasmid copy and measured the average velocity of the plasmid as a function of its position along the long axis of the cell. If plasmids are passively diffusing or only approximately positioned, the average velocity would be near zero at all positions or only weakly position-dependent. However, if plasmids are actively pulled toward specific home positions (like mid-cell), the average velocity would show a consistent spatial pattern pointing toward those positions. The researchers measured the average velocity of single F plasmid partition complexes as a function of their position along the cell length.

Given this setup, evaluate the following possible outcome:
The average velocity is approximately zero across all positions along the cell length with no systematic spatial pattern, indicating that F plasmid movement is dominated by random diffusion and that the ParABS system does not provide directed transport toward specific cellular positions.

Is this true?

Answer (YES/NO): NO